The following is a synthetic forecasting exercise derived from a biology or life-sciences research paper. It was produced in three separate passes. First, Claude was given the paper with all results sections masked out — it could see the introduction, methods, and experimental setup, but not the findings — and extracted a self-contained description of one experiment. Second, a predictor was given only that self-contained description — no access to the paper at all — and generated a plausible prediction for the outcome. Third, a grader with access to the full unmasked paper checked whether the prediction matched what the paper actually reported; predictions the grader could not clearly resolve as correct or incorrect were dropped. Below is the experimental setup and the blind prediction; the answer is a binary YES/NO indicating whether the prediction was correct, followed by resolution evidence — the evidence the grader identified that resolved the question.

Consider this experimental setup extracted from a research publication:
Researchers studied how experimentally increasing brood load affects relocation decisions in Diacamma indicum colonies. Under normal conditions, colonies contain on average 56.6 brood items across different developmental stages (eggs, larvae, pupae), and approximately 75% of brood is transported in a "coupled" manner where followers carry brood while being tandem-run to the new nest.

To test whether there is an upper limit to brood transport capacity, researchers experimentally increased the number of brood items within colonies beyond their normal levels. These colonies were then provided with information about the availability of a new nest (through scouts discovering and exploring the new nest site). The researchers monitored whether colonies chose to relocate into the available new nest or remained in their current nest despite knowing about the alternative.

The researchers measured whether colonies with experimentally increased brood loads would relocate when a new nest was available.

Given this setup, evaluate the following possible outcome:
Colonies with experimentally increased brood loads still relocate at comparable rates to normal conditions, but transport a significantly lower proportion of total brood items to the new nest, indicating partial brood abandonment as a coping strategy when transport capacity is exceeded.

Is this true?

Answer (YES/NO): NO